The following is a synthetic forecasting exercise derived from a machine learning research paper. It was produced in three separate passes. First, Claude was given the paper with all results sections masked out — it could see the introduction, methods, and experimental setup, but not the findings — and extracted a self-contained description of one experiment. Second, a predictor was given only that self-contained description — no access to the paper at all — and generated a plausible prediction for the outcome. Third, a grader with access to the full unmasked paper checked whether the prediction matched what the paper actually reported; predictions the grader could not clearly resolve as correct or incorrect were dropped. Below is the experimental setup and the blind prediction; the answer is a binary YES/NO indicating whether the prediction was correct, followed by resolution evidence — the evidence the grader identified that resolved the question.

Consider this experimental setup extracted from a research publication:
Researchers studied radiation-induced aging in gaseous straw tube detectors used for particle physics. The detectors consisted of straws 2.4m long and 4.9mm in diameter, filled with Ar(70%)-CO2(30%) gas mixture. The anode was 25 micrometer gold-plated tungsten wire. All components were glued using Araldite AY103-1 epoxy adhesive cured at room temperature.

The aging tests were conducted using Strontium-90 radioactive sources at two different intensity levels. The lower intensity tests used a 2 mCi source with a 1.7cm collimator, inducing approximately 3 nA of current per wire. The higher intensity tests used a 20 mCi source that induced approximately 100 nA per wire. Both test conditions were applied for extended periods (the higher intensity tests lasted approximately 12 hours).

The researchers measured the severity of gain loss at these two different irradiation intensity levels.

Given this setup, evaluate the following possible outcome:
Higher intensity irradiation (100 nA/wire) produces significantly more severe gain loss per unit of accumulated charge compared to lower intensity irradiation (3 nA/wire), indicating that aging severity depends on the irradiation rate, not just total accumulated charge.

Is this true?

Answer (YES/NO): NO